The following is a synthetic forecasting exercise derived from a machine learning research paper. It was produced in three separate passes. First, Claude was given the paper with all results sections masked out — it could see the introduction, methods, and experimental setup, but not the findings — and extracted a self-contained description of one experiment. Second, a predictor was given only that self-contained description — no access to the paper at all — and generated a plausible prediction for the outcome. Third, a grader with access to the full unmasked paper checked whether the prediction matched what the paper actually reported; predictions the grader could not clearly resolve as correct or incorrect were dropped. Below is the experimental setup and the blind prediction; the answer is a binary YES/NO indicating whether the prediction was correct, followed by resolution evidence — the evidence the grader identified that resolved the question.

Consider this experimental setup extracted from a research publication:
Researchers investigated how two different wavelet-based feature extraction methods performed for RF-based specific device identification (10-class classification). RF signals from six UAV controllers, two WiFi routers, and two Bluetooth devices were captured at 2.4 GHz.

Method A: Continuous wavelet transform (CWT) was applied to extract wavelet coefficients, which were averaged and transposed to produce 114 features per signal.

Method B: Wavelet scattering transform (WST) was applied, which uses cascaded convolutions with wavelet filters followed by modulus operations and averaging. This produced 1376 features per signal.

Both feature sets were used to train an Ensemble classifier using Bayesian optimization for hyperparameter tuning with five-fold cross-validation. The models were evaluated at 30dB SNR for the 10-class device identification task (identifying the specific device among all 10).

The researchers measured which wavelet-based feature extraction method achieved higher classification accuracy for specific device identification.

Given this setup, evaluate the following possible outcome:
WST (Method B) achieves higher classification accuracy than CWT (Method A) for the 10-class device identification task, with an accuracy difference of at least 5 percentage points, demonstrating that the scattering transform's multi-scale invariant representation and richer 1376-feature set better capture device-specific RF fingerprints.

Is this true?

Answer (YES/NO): NO